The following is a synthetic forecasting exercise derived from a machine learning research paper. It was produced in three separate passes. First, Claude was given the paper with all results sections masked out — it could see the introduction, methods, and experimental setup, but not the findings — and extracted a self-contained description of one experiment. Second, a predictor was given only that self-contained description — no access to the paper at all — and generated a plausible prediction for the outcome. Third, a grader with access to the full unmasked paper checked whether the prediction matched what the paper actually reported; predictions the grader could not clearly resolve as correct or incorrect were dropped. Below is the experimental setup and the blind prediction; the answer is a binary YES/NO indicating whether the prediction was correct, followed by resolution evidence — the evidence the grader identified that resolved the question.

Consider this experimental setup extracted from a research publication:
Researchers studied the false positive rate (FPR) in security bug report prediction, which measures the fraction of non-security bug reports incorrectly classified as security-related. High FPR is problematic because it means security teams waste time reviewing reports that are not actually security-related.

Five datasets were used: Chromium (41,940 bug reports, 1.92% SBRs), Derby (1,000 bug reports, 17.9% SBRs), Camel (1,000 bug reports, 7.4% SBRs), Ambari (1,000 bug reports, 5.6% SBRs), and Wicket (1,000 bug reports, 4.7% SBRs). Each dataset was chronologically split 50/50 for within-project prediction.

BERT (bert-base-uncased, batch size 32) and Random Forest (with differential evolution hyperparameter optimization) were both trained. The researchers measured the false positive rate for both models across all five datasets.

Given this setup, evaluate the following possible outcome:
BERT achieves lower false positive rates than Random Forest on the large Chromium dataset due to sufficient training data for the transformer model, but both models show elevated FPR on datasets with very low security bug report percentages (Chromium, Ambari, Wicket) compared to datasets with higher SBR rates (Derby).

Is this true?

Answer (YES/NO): NO